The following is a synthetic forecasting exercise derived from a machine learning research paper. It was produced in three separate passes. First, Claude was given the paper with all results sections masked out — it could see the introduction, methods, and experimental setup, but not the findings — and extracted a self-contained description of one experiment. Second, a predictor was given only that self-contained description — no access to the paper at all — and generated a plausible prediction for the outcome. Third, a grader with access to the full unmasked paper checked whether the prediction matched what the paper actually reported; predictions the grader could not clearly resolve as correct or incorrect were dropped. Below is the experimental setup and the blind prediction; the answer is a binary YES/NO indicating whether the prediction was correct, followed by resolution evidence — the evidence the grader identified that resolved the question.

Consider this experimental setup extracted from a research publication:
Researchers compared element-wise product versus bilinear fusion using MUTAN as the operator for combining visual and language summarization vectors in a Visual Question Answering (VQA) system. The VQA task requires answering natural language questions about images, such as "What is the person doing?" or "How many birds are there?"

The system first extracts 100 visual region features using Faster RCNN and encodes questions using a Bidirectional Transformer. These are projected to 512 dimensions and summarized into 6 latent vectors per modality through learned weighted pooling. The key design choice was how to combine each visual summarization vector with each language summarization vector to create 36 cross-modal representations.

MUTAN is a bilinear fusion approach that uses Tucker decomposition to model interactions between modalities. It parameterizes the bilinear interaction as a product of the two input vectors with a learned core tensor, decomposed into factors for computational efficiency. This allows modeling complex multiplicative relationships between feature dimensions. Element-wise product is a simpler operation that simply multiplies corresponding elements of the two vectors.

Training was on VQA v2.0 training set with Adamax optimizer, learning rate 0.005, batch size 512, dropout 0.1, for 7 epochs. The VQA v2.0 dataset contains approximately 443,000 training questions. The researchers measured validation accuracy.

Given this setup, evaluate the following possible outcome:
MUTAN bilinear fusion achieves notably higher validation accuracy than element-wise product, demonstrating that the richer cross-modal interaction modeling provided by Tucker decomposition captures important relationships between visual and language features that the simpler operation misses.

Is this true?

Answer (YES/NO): NO